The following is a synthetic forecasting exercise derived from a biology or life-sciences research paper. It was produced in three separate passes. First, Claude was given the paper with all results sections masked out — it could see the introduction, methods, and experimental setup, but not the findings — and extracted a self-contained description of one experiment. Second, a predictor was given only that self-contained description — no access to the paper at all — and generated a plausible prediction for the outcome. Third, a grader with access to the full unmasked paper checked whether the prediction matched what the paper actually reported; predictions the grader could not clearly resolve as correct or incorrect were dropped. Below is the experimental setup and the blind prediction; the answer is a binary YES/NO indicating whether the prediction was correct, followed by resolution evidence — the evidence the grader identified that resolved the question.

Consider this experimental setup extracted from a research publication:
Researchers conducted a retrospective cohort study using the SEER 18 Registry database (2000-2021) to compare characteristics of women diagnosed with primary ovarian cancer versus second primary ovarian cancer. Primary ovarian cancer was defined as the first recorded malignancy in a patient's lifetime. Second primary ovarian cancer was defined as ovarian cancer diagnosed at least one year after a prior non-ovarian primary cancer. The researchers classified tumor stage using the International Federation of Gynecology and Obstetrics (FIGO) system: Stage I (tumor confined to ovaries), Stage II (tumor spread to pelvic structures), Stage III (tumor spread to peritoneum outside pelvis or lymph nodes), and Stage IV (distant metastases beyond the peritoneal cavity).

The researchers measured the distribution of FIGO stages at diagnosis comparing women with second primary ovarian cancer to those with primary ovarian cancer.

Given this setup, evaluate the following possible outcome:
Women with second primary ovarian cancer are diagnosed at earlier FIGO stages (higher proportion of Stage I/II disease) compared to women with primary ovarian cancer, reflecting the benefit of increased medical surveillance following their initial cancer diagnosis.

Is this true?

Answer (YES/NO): YES